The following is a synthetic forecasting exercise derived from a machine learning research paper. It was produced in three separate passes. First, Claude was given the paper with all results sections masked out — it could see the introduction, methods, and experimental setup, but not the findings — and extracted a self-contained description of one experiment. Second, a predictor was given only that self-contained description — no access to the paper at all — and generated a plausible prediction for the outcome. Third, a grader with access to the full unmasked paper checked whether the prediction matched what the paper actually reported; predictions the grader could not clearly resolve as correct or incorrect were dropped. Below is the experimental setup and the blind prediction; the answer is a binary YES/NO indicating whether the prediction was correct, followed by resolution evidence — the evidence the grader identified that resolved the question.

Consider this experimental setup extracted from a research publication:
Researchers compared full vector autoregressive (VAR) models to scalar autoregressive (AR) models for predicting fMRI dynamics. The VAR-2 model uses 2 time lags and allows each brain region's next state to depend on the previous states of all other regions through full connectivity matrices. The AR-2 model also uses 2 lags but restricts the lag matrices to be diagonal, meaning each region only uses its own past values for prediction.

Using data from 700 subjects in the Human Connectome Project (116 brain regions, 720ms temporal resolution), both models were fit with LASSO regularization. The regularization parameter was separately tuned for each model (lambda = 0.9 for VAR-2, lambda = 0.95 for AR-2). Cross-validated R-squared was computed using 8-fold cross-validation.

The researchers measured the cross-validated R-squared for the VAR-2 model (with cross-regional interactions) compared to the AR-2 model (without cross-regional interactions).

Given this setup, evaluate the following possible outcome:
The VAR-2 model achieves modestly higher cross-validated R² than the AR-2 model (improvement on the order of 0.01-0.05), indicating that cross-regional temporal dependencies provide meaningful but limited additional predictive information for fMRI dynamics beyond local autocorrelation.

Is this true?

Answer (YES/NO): NO